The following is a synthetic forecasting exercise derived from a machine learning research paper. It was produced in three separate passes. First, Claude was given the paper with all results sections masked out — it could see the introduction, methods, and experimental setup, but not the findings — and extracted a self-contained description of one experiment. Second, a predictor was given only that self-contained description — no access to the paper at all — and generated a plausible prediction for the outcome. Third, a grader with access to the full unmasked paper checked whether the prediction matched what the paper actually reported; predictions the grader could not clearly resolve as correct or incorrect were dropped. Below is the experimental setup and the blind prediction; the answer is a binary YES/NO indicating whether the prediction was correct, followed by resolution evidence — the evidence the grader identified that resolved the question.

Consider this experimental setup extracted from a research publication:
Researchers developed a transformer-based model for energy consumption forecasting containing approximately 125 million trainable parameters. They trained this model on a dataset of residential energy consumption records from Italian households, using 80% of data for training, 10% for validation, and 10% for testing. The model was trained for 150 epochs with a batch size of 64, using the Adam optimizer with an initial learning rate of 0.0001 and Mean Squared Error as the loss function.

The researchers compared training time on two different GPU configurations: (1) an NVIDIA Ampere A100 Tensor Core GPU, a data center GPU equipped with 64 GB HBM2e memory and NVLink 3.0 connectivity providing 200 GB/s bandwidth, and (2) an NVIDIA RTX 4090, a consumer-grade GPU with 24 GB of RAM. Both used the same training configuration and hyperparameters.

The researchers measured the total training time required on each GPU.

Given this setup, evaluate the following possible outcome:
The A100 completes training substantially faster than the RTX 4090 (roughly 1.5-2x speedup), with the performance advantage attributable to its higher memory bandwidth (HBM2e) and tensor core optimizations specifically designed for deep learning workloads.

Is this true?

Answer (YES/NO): NO